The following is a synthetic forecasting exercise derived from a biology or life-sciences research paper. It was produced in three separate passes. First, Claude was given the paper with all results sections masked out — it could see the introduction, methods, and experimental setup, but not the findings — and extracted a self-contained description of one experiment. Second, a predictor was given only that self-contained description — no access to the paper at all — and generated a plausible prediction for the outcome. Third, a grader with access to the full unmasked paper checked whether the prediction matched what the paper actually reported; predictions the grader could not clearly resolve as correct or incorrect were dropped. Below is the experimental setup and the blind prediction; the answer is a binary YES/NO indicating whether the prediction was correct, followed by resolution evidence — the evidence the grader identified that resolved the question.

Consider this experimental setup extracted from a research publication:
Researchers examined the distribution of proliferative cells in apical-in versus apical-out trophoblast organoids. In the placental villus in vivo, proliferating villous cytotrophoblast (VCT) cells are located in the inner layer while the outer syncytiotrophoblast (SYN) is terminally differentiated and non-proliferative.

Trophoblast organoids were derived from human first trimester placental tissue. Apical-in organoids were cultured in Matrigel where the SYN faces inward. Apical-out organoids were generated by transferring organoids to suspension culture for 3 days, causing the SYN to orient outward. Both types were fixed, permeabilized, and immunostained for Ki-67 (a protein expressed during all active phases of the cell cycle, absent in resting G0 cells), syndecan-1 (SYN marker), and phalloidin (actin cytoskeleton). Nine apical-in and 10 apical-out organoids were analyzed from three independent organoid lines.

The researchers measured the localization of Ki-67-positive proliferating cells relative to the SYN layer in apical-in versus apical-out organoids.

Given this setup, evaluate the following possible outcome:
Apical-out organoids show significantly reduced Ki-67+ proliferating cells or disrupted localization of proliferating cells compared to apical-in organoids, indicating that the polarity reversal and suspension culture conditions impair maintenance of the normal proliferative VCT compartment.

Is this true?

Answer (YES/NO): NO